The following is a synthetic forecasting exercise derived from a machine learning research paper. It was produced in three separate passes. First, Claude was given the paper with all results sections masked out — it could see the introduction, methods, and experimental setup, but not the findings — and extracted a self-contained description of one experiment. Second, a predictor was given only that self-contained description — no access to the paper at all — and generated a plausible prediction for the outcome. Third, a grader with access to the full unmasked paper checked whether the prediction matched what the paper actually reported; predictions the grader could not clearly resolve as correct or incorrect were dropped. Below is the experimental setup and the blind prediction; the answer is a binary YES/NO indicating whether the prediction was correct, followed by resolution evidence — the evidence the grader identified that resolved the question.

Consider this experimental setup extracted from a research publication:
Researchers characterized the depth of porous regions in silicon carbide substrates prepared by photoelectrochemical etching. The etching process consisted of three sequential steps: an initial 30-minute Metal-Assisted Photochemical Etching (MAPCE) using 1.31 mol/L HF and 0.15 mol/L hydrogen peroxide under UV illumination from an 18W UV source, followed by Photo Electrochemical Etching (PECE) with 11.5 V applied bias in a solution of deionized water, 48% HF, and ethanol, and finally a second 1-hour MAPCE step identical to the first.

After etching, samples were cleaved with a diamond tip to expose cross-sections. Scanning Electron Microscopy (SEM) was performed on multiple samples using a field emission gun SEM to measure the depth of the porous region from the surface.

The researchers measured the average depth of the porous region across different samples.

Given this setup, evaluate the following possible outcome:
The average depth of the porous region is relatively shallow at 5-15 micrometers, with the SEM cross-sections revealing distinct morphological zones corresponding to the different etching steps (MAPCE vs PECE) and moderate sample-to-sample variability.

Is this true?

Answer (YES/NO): NO